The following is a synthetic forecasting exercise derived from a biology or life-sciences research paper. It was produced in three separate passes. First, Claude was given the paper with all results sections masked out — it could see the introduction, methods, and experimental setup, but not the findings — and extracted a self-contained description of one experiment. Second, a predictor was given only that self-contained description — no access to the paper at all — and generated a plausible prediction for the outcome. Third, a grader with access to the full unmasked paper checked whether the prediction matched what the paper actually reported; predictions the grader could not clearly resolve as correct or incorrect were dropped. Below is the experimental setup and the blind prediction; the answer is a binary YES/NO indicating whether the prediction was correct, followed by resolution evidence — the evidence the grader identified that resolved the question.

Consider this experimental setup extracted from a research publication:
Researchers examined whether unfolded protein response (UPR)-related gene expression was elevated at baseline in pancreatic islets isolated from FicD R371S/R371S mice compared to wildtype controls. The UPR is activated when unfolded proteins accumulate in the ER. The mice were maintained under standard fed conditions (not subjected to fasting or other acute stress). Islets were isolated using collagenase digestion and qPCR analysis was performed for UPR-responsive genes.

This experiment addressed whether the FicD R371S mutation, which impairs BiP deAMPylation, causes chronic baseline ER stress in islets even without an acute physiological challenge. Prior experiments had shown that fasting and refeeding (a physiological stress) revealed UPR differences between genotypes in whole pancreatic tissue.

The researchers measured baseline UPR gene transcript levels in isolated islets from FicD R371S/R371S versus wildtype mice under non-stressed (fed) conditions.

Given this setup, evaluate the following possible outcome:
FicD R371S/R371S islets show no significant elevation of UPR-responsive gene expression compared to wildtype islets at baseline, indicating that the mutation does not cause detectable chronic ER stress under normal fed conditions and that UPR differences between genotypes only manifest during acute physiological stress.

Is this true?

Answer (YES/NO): YES